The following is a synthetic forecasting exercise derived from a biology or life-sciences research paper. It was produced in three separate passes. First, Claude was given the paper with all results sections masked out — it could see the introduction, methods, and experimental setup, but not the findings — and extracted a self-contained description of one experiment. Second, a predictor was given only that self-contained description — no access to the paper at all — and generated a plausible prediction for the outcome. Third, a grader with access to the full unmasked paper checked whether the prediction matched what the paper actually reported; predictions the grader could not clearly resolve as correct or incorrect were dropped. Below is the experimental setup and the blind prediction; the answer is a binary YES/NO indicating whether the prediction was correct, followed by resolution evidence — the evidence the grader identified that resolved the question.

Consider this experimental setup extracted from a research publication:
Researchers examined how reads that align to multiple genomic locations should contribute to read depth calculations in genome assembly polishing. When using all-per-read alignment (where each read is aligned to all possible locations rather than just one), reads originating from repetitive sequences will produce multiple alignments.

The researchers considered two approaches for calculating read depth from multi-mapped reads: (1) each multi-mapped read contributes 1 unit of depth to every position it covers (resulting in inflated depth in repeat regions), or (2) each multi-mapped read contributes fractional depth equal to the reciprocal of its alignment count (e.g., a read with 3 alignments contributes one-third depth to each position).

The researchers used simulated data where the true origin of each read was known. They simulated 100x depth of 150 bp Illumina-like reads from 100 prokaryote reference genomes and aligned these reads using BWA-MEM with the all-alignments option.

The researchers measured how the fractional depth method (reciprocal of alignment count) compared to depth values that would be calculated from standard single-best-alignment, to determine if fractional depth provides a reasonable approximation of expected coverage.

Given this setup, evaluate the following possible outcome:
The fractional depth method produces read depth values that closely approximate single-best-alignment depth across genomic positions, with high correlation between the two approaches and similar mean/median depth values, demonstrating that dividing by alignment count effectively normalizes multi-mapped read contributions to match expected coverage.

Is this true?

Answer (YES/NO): YES